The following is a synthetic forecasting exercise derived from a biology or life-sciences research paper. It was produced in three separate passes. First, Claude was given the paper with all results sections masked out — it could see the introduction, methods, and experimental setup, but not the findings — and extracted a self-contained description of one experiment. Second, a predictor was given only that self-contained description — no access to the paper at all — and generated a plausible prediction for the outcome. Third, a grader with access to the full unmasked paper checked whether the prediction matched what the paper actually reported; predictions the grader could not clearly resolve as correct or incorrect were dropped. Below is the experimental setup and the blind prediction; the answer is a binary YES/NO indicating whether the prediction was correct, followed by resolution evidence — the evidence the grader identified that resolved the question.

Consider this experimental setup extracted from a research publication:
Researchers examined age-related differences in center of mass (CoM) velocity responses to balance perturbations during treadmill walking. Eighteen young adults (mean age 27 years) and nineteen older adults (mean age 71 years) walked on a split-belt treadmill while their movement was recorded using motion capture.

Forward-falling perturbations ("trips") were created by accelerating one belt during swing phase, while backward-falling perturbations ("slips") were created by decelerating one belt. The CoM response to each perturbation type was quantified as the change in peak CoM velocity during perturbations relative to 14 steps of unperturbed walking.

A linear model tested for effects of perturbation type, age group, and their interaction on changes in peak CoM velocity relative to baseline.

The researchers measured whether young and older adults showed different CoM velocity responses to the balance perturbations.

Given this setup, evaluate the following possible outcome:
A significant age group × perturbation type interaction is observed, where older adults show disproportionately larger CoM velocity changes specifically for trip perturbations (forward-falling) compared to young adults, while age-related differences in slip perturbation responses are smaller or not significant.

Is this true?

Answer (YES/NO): NO